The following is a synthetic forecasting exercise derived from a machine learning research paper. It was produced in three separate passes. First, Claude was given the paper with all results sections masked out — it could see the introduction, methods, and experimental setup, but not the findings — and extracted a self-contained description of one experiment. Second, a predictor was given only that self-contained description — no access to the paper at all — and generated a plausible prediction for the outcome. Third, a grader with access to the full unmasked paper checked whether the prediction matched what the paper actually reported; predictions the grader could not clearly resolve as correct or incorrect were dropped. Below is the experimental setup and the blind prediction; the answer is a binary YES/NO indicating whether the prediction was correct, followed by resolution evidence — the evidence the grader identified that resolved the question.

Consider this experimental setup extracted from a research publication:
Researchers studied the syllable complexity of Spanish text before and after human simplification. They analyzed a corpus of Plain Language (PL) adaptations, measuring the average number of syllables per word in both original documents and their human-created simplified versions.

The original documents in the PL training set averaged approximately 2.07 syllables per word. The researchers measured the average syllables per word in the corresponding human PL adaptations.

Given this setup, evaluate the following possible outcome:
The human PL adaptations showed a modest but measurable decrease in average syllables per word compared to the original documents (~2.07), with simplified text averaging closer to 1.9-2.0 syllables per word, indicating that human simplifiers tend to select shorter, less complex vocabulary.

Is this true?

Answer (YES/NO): NO